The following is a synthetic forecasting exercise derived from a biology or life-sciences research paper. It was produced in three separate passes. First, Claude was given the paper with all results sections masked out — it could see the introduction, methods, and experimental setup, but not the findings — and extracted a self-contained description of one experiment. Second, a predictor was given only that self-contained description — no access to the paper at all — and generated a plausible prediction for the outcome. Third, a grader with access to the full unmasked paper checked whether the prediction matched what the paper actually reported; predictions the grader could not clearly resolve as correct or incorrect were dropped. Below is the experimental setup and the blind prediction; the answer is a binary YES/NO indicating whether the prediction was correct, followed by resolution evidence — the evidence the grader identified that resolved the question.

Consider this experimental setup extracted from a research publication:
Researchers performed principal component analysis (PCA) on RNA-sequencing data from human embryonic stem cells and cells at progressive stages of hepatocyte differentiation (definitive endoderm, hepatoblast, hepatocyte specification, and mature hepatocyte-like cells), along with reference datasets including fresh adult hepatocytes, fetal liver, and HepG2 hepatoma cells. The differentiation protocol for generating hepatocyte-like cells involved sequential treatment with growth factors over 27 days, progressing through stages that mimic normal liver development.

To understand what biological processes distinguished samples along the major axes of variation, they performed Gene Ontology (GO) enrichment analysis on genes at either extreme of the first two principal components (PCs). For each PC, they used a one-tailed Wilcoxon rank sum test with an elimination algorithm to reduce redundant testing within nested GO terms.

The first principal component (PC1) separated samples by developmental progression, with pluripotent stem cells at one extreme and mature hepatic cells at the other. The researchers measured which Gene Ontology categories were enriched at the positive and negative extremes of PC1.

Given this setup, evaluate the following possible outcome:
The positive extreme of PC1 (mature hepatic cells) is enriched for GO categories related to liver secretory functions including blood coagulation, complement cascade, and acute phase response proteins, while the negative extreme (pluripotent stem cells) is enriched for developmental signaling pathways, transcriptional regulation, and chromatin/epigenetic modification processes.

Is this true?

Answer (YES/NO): NO